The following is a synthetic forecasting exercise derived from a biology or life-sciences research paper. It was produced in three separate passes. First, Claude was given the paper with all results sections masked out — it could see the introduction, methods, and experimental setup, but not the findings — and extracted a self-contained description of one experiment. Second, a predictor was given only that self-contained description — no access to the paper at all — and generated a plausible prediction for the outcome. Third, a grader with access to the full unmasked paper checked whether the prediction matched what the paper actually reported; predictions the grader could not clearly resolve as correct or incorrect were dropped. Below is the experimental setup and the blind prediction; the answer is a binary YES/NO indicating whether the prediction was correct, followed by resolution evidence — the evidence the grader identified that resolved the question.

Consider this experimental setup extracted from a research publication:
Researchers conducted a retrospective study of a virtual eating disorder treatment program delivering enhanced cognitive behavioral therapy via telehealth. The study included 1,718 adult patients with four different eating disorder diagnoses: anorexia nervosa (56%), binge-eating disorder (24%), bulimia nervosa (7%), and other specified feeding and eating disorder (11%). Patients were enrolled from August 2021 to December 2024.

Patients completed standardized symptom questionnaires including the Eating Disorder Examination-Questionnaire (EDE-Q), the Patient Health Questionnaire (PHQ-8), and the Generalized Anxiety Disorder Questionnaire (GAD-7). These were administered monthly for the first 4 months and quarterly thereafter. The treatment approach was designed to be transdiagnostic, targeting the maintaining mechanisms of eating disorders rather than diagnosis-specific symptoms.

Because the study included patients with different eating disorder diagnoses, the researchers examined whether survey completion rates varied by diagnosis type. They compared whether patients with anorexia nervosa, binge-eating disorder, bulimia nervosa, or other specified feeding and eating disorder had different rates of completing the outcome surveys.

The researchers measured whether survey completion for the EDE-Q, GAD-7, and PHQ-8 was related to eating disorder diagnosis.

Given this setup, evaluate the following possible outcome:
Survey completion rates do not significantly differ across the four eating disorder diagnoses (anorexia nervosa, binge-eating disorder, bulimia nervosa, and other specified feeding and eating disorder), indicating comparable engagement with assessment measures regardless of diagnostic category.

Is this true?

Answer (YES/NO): YES